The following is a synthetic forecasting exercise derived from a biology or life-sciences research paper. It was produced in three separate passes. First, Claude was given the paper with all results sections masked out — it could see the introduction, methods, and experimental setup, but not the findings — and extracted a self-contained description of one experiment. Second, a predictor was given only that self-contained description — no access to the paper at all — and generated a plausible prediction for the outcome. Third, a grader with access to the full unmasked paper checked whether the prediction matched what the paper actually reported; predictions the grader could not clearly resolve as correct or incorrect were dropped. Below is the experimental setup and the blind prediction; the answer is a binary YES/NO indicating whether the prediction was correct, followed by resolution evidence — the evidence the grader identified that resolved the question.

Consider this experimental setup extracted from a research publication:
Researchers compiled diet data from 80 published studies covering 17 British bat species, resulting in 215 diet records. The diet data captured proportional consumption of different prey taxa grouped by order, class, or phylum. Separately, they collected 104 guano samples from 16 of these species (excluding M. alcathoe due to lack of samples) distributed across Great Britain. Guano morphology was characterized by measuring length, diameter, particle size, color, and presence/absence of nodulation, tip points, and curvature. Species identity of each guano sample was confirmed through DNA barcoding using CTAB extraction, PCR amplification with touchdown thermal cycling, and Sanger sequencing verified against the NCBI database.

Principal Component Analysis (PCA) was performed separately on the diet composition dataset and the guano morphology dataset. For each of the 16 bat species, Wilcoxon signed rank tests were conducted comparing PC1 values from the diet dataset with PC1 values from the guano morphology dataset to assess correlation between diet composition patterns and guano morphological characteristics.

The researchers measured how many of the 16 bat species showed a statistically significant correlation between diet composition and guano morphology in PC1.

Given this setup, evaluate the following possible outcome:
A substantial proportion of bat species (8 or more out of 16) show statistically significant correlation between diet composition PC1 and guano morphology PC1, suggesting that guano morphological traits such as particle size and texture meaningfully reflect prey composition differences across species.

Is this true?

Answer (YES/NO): YES